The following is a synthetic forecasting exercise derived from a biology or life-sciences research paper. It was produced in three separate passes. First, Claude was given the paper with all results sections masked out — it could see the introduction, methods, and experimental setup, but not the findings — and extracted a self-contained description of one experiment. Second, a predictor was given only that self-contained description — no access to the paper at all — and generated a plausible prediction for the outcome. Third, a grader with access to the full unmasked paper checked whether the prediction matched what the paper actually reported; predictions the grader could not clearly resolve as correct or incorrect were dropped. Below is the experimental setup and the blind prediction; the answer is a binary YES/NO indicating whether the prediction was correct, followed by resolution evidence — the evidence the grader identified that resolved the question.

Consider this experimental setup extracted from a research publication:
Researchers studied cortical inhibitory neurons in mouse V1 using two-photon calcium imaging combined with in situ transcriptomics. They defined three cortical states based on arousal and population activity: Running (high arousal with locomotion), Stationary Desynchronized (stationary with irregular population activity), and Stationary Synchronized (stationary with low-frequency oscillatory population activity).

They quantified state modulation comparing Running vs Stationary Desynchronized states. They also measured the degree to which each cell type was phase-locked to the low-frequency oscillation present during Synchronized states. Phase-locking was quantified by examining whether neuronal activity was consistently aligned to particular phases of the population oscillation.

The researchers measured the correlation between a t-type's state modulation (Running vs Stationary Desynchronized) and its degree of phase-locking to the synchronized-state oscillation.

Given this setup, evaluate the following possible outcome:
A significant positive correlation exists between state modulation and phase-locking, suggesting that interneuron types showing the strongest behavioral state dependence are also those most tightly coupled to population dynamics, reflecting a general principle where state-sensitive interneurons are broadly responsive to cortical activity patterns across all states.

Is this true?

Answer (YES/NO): NO